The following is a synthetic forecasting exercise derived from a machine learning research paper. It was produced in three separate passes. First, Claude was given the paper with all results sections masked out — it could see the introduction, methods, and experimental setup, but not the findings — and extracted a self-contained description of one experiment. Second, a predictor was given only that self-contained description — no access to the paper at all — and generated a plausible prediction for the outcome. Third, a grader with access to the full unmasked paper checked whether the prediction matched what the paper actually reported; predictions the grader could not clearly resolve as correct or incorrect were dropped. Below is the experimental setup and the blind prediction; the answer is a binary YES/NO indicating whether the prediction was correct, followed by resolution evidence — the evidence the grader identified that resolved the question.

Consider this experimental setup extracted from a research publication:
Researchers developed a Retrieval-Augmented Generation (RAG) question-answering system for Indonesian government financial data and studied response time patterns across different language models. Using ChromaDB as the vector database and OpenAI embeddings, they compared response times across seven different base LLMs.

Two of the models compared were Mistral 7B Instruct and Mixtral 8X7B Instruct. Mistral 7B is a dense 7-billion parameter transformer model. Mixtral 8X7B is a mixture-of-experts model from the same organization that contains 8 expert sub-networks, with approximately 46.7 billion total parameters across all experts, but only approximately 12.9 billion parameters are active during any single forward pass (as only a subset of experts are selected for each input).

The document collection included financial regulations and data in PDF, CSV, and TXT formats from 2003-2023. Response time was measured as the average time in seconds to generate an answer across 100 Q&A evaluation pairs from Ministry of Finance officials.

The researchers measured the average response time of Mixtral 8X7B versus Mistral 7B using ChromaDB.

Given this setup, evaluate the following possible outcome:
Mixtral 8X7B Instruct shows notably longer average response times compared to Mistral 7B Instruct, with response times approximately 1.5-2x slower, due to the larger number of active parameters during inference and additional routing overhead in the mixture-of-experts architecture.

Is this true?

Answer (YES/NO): NO